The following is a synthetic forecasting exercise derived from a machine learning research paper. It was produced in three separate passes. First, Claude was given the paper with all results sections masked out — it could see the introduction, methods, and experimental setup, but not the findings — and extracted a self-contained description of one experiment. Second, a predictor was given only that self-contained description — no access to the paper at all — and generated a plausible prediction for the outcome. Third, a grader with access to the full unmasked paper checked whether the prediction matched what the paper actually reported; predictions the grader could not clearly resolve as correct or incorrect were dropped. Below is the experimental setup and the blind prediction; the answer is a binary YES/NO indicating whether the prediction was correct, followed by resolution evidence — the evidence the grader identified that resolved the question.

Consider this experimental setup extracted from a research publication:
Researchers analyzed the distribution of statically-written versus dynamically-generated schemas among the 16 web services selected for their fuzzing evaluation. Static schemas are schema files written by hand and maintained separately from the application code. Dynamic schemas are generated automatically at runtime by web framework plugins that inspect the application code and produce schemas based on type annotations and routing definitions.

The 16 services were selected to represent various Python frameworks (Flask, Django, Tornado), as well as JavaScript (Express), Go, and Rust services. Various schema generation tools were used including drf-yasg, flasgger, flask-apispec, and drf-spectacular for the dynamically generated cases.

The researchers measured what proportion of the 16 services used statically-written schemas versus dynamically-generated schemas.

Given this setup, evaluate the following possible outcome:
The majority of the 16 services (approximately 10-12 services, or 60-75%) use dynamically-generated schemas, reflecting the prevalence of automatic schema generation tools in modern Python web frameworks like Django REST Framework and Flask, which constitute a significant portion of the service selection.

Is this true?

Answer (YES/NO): NO